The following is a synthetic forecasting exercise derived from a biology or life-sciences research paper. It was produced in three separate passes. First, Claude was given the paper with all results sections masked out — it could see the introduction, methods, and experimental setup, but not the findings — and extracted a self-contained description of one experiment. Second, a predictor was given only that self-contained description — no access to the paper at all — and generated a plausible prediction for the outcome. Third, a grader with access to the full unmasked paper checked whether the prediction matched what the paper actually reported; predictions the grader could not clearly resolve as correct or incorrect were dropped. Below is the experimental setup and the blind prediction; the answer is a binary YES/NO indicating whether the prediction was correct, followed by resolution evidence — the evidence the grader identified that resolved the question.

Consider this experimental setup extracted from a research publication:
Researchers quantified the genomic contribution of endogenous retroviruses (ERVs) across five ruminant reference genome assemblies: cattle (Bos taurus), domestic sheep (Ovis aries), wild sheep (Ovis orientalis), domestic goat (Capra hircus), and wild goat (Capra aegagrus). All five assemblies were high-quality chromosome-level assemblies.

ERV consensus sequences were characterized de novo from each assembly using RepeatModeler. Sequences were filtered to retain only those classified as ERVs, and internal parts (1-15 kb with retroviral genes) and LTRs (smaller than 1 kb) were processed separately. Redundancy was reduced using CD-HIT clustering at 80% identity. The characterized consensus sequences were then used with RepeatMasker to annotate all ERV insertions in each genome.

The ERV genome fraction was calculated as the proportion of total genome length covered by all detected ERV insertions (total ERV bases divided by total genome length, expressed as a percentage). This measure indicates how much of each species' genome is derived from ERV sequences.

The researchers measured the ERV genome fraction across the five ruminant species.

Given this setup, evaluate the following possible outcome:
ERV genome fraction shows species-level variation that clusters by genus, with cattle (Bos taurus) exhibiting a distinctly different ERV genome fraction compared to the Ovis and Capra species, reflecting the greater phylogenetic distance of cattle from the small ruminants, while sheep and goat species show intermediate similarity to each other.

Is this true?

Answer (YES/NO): NO